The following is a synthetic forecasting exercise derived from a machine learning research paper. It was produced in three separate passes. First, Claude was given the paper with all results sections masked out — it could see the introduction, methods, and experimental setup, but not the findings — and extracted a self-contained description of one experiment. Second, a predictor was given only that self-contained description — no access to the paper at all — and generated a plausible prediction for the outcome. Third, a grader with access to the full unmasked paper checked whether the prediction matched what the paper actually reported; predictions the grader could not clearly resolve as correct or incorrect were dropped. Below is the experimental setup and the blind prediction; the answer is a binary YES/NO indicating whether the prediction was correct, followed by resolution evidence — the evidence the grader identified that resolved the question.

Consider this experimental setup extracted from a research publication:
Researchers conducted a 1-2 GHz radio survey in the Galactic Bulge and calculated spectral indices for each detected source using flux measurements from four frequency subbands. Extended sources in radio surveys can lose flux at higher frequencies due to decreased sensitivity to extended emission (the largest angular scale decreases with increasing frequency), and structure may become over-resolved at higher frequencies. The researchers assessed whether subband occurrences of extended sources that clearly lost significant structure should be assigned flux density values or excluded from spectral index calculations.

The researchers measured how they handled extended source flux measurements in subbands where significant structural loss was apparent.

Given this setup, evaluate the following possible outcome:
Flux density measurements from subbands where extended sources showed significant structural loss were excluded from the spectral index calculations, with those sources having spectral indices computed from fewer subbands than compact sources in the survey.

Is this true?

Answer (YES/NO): YES